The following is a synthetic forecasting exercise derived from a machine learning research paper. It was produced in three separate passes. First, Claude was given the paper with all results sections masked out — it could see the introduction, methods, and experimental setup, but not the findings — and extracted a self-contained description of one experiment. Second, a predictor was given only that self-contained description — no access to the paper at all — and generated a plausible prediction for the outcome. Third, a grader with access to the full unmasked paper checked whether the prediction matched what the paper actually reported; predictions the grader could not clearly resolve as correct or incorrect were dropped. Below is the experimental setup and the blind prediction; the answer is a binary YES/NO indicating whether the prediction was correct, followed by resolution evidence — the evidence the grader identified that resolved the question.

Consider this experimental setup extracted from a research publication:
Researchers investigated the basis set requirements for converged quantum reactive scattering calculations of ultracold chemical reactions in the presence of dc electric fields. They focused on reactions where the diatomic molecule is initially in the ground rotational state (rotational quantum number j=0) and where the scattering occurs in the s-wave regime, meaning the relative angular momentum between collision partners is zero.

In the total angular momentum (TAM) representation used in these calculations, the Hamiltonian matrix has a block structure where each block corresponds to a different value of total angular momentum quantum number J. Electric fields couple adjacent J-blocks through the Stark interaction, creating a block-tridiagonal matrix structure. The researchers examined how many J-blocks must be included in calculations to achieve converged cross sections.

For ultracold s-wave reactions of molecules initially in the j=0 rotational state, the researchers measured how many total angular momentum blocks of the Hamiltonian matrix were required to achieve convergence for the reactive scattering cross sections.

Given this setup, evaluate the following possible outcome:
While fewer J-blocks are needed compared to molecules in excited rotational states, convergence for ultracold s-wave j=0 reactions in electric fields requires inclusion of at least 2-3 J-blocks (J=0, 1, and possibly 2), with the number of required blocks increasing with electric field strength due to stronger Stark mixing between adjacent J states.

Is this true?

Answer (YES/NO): NO